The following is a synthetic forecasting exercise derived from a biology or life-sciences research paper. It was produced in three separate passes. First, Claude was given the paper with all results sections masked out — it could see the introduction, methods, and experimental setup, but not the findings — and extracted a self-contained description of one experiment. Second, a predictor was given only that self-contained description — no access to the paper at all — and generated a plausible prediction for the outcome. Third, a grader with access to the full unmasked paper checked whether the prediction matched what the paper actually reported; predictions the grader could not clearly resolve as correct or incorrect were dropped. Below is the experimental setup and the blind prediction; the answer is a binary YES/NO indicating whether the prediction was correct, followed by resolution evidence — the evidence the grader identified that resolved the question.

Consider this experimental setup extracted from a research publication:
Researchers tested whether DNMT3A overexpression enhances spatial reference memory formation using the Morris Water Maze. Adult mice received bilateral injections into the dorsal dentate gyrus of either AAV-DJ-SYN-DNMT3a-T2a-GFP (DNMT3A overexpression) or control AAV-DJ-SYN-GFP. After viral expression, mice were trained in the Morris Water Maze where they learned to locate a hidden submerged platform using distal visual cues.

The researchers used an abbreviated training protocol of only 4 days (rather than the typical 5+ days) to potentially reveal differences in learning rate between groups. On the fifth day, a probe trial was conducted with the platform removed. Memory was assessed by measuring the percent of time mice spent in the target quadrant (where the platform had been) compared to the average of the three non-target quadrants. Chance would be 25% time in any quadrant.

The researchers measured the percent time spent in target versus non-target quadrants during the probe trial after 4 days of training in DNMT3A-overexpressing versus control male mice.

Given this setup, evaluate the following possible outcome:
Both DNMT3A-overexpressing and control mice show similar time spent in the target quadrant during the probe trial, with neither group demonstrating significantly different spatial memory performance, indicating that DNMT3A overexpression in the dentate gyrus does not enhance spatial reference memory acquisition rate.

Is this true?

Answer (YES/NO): NO